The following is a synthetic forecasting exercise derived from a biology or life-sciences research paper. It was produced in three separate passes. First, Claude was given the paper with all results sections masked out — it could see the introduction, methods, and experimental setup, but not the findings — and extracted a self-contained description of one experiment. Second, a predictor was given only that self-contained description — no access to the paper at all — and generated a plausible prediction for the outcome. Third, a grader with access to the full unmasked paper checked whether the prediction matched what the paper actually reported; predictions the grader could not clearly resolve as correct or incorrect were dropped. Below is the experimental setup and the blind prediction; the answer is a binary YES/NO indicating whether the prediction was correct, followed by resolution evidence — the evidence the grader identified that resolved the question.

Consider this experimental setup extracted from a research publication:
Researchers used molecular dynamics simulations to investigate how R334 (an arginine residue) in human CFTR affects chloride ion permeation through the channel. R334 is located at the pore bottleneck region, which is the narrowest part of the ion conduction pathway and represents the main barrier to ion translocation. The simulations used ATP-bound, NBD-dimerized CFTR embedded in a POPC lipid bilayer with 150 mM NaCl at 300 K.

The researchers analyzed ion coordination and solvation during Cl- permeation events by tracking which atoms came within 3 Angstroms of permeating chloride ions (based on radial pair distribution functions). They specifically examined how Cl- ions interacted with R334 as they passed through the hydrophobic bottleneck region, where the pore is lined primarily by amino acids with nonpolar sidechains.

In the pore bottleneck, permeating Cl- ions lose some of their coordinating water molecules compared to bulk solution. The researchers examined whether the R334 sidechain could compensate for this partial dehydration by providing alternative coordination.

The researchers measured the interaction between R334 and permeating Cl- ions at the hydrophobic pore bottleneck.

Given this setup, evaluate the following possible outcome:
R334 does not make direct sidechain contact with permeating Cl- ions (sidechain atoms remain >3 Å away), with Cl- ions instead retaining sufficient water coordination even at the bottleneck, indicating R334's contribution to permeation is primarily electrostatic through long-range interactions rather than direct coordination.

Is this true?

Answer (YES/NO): NO